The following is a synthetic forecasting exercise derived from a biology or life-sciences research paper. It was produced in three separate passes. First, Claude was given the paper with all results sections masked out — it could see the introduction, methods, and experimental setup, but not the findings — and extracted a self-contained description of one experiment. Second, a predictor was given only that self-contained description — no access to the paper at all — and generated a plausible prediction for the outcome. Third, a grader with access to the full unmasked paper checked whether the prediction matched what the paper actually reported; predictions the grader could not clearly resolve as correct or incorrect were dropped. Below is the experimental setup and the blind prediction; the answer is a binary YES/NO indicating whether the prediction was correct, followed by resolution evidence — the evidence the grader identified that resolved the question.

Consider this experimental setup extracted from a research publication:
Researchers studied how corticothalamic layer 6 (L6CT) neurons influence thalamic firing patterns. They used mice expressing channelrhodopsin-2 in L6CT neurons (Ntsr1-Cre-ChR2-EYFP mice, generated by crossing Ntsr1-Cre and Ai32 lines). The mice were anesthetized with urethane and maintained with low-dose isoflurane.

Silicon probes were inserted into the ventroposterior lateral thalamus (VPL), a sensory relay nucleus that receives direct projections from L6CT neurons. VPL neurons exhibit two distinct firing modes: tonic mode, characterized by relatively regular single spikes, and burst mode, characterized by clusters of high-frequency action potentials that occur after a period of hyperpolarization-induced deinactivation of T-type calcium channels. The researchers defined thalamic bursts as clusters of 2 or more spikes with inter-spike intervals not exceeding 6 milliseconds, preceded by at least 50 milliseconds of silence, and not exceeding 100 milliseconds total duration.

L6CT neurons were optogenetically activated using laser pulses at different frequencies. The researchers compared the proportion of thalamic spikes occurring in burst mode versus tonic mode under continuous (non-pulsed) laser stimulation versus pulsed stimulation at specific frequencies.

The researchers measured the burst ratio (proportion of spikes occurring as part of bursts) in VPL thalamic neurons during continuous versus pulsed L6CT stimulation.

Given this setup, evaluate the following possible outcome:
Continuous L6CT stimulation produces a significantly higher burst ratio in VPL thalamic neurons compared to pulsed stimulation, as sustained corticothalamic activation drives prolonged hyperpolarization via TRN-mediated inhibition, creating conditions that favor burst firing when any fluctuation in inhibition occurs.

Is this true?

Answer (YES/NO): NO